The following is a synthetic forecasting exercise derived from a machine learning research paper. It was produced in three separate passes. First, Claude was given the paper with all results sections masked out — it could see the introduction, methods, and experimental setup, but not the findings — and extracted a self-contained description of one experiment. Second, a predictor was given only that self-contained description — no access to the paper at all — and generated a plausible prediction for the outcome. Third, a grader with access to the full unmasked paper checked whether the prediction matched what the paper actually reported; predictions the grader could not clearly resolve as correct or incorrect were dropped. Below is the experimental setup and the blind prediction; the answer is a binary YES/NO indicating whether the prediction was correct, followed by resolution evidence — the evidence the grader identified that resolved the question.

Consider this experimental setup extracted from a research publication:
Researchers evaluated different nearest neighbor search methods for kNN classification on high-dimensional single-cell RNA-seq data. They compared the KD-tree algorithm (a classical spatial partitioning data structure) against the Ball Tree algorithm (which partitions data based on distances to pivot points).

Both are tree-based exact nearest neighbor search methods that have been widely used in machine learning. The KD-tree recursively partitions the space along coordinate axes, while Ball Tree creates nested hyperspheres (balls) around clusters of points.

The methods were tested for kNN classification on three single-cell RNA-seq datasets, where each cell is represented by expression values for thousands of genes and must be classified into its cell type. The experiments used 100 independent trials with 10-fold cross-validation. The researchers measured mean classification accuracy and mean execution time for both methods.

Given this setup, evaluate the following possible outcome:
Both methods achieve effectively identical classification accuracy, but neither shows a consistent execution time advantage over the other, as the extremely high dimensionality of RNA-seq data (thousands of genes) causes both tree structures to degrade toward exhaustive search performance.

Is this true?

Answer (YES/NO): NO